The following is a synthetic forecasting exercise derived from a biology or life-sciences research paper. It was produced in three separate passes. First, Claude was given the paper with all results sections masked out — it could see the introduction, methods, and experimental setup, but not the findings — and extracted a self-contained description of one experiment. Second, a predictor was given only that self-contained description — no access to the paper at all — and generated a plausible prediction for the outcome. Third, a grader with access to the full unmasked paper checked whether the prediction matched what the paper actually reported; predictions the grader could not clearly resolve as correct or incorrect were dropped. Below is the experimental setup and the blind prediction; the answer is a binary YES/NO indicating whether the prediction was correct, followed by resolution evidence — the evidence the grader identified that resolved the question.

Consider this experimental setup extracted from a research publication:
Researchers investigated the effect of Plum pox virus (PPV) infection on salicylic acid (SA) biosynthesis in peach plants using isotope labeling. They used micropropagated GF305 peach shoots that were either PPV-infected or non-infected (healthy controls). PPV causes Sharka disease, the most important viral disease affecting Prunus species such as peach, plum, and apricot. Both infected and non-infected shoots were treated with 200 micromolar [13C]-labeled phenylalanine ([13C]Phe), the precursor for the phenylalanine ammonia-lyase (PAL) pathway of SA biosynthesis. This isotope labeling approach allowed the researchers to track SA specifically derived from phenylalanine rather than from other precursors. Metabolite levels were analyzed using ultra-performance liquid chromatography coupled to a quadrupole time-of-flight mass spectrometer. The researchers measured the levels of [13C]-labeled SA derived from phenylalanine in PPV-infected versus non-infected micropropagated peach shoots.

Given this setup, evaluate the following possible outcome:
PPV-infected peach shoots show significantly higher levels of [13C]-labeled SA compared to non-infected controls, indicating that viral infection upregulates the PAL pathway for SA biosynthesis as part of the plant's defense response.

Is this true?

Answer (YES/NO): NO